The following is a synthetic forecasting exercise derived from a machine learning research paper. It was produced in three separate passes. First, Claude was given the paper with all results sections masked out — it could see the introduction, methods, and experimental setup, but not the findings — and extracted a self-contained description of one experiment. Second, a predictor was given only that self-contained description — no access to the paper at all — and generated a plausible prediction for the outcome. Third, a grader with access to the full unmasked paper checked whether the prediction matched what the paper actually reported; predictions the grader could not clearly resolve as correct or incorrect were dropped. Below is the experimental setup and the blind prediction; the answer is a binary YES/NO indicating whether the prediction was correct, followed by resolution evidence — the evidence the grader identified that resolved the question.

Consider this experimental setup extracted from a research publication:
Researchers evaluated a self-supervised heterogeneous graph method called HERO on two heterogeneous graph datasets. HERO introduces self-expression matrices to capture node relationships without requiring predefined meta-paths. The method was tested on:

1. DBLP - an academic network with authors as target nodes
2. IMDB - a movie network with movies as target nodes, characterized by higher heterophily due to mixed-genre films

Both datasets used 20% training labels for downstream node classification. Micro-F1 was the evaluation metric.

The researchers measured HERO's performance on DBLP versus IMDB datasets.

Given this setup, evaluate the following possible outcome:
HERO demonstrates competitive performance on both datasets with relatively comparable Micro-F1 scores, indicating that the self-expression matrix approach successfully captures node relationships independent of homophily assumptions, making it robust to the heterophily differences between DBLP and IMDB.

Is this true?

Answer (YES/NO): NO